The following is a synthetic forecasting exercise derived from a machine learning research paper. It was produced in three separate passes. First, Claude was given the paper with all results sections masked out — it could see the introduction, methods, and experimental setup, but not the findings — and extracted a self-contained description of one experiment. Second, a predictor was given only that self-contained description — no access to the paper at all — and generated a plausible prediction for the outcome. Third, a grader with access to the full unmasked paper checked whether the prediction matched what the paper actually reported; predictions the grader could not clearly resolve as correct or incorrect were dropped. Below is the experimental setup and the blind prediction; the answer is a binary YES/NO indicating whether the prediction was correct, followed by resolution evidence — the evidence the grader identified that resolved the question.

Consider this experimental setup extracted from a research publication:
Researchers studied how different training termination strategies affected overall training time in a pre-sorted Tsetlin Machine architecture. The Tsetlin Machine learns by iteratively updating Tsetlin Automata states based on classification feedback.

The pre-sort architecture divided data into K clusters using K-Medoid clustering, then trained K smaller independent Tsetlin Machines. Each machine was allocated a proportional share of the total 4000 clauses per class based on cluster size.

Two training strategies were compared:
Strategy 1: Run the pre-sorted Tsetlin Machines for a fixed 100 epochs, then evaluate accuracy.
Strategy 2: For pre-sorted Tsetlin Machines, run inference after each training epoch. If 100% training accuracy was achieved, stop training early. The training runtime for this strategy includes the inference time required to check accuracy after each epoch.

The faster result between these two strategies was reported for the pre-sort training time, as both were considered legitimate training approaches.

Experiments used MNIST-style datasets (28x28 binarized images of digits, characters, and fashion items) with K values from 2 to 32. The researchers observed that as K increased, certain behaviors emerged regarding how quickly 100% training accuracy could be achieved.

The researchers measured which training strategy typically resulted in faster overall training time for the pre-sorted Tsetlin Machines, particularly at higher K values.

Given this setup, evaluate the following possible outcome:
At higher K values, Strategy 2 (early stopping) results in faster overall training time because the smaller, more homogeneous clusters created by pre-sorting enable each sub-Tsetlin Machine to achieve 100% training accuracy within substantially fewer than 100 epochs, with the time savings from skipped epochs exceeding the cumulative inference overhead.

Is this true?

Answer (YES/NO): YES